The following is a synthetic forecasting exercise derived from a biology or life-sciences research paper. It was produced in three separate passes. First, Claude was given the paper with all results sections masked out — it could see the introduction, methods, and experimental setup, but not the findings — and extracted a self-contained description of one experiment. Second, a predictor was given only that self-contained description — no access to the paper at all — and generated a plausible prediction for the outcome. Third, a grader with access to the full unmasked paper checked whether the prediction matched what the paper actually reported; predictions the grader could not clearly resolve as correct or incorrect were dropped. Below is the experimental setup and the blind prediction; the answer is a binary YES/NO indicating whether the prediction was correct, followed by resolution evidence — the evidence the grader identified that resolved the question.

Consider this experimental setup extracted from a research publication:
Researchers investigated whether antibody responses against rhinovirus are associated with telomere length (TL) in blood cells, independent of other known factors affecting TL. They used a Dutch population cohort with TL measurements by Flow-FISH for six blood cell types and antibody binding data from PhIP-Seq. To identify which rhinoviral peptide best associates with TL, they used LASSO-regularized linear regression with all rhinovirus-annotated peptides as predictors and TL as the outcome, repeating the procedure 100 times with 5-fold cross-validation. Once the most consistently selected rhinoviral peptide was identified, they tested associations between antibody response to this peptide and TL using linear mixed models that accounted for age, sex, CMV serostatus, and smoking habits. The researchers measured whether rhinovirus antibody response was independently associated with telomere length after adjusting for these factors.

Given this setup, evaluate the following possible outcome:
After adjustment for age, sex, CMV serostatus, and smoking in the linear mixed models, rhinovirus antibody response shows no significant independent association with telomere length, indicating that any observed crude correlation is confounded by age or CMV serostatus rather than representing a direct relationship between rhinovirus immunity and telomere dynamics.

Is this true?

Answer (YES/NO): NO